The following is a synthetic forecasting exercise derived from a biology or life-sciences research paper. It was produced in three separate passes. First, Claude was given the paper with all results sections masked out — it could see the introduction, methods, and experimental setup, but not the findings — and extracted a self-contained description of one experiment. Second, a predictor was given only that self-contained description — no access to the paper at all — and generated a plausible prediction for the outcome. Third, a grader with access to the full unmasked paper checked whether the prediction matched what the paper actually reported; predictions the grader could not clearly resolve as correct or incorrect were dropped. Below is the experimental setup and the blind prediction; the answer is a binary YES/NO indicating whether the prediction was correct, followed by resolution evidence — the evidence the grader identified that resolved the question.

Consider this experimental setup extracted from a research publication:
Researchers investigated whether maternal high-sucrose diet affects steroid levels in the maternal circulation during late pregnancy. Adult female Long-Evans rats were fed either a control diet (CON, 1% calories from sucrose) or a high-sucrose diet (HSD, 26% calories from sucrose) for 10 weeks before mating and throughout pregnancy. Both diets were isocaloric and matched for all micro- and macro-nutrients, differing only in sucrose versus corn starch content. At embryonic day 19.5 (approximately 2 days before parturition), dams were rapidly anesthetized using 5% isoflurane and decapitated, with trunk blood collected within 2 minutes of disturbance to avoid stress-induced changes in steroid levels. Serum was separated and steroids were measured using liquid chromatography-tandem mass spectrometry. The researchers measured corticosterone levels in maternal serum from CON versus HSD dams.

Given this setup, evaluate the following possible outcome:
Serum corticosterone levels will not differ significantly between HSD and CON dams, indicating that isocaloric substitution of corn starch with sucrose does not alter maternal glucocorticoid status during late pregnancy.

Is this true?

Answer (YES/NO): YES